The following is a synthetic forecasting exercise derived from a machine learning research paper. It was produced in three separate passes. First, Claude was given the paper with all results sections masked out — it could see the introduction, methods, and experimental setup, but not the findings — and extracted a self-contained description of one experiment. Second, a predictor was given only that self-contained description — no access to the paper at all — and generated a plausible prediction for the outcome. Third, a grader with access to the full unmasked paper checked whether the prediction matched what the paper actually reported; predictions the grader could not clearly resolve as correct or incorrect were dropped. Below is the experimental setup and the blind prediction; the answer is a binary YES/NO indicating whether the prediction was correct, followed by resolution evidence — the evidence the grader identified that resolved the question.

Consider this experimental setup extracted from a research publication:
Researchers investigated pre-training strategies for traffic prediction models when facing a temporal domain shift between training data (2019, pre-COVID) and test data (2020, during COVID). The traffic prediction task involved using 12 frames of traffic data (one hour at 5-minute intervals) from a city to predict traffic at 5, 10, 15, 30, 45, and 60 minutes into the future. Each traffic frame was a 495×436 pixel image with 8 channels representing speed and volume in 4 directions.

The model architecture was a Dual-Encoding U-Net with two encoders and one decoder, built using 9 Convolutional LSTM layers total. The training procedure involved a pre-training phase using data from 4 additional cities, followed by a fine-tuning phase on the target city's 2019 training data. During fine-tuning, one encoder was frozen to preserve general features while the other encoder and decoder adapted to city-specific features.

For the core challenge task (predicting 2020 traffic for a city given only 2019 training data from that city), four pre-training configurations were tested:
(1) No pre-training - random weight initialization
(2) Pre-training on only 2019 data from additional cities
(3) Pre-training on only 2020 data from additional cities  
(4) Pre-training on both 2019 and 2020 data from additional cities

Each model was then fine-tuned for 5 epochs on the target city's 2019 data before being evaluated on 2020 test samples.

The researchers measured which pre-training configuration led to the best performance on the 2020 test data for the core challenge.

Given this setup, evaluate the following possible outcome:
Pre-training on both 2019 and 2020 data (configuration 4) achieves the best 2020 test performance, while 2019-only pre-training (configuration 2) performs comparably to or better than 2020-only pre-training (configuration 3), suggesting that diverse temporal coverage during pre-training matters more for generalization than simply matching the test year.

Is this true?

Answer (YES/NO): NO